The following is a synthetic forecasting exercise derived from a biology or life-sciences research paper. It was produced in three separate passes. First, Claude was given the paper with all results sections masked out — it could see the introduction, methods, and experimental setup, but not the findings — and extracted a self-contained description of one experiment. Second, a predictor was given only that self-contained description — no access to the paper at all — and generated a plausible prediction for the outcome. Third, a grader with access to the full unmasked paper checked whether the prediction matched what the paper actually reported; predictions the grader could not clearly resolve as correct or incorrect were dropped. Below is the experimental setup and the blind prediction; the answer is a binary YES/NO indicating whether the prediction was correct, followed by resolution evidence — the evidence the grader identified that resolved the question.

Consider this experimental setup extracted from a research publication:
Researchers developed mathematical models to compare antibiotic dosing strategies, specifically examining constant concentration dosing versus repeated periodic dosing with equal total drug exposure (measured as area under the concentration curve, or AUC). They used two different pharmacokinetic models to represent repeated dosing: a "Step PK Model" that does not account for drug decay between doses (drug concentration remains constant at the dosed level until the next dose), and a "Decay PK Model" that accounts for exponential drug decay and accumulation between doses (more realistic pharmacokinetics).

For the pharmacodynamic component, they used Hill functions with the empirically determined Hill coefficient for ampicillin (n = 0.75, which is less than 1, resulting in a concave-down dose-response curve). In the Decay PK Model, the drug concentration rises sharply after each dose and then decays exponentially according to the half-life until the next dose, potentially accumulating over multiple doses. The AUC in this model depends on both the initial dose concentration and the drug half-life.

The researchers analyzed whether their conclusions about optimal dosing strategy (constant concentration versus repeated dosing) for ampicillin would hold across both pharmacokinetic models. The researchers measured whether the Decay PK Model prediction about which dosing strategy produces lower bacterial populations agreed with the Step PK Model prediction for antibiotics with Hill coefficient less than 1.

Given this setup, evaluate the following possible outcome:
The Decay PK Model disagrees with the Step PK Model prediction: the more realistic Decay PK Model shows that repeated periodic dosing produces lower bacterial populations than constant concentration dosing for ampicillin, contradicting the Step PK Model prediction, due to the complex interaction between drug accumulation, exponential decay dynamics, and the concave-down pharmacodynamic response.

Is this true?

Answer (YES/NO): NO